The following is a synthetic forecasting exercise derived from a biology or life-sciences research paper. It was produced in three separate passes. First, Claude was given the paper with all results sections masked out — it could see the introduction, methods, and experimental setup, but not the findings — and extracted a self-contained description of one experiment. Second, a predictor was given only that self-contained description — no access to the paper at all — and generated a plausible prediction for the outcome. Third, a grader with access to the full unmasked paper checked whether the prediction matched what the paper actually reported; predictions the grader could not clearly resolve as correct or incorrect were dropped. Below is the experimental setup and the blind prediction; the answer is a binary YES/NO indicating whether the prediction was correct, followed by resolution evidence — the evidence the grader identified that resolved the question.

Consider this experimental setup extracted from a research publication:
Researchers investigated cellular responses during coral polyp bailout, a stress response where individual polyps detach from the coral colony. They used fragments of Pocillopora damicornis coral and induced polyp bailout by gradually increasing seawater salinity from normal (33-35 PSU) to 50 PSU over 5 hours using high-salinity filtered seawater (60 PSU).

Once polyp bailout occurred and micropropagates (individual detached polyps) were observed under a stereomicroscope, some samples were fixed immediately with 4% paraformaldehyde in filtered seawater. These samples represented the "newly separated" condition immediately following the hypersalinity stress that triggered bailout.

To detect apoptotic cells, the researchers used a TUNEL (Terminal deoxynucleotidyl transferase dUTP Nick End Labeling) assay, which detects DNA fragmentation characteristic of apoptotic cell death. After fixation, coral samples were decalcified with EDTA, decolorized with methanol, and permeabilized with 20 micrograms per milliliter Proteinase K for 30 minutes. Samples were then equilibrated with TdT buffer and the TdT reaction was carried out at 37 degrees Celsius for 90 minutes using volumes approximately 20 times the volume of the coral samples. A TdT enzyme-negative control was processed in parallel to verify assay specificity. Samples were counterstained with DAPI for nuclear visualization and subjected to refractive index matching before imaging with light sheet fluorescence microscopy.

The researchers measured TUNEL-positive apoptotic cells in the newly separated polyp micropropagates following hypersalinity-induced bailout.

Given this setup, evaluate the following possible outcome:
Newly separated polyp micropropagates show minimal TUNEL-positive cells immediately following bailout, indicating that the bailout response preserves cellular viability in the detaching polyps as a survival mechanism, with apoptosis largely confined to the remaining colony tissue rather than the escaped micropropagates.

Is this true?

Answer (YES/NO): NO